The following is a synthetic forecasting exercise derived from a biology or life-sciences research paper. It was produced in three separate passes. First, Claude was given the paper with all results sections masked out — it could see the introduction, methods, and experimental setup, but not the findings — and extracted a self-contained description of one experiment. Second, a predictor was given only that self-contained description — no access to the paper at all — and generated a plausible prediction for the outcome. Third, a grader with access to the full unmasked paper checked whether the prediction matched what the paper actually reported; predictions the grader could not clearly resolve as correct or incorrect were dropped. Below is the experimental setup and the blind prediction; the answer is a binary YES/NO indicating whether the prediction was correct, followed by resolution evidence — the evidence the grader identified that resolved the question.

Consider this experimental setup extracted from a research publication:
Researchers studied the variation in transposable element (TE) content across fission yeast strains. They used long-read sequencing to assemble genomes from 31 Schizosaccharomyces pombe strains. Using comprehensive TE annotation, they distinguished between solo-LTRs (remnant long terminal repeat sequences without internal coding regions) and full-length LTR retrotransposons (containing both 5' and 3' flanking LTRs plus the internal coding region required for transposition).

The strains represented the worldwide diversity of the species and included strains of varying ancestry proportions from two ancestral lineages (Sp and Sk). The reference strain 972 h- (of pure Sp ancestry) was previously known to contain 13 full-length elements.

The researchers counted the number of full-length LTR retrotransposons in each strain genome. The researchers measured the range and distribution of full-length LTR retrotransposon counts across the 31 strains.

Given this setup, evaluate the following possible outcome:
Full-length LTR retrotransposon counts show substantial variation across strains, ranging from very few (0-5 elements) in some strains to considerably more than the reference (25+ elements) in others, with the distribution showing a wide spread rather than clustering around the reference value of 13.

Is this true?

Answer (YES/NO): YES